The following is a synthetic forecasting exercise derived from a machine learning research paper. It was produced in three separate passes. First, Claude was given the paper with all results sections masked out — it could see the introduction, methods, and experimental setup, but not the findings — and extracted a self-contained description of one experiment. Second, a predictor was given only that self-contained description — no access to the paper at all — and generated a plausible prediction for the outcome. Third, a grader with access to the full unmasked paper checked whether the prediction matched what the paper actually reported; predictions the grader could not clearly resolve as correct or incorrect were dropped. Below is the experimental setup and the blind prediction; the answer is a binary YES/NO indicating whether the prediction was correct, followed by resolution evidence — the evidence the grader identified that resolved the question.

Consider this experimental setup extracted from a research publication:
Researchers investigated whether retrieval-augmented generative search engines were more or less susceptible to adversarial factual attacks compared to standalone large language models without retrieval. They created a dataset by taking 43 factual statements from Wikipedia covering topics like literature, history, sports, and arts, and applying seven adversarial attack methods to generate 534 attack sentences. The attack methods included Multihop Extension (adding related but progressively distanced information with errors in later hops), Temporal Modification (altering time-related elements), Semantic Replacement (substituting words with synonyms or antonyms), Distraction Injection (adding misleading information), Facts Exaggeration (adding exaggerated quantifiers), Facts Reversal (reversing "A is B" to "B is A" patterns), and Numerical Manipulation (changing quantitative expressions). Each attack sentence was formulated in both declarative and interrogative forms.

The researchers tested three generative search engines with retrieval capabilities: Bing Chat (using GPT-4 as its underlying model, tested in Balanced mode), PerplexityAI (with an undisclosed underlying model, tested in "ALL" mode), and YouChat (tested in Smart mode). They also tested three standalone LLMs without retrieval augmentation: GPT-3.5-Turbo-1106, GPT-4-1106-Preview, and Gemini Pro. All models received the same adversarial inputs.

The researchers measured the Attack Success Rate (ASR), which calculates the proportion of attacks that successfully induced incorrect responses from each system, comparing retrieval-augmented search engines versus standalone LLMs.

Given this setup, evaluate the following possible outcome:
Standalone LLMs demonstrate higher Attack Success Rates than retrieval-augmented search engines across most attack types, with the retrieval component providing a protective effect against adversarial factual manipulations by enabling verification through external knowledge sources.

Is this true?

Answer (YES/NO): NO